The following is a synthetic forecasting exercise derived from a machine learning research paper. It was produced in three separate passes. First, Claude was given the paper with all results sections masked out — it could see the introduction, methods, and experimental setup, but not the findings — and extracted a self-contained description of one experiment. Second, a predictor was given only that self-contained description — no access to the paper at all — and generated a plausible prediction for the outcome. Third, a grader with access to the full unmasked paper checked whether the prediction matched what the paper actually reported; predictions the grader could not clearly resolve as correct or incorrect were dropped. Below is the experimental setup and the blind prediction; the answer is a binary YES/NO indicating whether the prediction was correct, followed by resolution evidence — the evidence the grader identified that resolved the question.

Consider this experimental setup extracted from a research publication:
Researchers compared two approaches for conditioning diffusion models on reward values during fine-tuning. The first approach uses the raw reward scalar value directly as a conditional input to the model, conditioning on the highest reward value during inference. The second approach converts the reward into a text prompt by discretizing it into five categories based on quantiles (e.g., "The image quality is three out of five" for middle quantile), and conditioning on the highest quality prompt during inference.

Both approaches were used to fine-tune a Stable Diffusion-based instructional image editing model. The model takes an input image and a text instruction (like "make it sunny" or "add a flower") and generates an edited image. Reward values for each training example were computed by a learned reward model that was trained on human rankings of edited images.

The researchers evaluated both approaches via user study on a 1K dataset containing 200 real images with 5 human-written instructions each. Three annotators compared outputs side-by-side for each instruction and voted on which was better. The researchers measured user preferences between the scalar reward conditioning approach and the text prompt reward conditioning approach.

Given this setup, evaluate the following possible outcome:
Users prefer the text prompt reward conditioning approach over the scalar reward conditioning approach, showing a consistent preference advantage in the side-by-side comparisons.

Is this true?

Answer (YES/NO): YES